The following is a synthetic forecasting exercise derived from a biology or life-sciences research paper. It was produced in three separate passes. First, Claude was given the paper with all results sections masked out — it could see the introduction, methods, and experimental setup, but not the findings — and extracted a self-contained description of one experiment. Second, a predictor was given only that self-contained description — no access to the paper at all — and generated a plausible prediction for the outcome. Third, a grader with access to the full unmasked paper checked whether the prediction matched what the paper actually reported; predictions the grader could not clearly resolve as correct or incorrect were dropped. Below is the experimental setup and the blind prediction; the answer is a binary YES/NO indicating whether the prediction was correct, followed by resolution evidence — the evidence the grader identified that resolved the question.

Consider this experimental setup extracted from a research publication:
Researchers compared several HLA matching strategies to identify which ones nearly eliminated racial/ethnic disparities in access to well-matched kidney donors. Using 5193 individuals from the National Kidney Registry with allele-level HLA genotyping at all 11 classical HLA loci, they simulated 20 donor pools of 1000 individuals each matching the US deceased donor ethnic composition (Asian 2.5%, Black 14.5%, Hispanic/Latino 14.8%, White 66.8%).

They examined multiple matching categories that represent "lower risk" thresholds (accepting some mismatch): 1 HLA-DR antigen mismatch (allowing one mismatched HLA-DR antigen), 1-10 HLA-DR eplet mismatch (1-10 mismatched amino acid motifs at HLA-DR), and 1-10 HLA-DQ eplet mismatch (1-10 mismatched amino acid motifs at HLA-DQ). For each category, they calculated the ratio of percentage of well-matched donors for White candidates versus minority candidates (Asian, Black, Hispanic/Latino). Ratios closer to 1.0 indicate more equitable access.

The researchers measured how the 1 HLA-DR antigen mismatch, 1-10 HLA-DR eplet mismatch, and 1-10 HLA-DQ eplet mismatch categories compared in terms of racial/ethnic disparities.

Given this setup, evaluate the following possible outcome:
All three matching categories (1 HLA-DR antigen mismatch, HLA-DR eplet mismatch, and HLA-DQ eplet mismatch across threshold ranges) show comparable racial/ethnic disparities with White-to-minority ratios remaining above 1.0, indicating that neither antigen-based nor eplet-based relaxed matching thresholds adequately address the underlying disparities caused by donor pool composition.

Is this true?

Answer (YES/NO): NO